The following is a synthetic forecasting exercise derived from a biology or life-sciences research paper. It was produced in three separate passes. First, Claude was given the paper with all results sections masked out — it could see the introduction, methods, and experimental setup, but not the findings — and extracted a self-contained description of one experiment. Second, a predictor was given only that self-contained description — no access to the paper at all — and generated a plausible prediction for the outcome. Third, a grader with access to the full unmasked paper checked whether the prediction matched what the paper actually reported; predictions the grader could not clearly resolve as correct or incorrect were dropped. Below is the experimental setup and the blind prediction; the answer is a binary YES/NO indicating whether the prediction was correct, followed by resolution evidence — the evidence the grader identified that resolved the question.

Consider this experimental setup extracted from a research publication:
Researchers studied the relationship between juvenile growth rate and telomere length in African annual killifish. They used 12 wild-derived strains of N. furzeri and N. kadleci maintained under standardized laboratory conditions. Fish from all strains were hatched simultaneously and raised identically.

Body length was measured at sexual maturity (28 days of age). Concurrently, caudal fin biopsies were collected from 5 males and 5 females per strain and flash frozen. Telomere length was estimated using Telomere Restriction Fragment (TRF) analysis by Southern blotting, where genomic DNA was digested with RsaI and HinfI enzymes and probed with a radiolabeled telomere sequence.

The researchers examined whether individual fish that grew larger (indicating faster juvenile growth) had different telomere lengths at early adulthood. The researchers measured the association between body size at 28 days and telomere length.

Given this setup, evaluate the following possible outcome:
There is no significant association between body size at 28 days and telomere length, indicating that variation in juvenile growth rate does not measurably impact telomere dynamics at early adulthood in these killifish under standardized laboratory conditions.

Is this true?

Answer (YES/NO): NO